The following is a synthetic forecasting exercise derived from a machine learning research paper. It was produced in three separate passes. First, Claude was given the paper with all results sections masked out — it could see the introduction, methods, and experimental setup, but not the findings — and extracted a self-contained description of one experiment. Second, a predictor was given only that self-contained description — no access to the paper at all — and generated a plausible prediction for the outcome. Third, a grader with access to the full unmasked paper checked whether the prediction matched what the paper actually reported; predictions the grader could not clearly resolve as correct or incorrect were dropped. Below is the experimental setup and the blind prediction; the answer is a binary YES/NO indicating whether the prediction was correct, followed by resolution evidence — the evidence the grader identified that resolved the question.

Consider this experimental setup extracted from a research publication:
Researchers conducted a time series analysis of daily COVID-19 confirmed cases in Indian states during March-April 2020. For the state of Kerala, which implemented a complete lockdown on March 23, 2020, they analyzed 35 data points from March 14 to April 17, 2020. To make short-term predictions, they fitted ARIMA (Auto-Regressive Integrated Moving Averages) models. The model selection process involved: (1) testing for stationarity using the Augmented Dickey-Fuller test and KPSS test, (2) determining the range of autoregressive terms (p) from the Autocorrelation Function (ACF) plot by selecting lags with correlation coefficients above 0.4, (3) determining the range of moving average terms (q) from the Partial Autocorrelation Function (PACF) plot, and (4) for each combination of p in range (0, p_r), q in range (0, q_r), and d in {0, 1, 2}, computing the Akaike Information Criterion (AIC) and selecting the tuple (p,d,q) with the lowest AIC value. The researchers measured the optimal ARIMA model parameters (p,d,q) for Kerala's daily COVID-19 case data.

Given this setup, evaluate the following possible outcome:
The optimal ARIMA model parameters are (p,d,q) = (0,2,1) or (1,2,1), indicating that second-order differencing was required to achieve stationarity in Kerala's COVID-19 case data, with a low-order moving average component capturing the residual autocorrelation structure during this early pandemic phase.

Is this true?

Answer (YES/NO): NO